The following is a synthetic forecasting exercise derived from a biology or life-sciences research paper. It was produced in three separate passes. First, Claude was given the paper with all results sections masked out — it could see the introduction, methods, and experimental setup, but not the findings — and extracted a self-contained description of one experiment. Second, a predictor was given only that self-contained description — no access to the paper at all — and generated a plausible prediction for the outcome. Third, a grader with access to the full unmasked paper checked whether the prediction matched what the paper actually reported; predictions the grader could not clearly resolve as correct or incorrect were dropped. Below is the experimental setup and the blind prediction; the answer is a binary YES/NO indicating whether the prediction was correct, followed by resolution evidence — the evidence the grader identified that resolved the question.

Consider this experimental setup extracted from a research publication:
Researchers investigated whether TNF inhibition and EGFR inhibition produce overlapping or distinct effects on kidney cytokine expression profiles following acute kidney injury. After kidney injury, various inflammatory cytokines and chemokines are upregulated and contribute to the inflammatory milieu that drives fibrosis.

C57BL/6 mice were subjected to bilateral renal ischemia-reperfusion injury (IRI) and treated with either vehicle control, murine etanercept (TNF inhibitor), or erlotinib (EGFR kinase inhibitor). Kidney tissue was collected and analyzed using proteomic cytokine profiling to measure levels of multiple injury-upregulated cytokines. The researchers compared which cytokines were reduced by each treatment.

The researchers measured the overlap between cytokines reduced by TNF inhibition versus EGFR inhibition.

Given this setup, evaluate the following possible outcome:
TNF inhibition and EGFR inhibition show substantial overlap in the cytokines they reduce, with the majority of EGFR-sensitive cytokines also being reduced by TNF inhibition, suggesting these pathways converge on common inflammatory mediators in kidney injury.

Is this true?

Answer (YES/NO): NO